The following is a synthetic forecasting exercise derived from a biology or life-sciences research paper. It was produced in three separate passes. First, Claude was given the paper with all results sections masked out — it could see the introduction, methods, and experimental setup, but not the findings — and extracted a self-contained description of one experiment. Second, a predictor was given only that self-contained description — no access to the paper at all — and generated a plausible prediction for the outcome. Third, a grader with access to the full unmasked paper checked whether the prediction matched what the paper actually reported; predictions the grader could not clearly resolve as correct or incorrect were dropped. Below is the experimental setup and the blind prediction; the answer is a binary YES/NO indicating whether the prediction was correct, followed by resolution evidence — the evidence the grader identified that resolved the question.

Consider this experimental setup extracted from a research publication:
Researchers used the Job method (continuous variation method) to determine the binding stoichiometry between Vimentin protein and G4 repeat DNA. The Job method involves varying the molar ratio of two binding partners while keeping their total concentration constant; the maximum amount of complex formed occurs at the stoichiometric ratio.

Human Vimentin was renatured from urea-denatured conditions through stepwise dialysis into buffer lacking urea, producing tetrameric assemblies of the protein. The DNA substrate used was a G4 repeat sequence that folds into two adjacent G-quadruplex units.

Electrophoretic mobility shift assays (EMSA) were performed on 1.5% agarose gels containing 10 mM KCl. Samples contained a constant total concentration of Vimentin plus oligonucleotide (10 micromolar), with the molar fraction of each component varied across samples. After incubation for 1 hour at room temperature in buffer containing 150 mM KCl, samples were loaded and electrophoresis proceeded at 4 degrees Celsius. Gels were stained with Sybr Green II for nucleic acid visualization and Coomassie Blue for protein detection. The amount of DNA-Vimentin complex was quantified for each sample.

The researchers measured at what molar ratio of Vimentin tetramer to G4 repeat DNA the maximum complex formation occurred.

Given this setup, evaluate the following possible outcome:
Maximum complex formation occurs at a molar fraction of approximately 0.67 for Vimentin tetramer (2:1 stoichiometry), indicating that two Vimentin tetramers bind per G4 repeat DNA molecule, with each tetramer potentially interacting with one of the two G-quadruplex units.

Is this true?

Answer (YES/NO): NO